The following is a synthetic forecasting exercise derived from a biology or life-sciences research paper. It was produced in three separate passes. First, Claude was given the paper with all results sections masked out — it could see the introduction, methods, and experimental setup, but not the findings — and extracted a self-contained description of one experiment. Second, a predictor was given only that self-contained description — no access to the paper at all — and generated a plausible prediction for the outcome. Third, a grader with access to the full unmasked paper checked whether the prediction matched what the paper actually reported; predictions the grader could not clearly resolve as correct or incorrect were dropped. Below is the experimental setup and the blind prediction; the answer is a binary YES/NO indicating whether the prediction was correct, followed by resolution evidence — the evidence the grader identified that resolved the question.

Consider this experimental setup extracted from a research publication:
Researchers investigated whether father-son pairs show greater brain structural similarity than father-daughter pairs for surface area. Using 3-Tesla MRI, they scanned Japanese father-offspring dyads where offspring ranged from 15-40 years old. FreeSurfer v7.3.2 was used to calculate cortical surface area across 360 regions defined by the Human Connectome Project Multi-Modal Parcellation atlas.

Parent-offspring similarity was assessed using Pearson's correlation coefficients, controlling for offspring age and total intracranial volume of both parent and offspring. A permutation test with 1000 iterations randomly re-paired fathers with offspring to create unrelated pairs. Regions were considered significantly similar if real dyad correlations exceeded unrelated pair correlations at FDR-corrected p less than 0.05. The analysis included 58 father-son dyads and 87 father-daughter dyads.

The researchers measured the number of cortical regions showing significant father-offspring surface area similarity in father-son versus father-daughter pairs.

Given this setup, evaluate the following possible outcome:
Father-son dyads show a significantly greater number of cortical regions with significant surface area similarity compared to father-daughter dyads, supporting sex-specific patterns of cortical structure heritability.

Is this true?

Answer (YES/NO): NO